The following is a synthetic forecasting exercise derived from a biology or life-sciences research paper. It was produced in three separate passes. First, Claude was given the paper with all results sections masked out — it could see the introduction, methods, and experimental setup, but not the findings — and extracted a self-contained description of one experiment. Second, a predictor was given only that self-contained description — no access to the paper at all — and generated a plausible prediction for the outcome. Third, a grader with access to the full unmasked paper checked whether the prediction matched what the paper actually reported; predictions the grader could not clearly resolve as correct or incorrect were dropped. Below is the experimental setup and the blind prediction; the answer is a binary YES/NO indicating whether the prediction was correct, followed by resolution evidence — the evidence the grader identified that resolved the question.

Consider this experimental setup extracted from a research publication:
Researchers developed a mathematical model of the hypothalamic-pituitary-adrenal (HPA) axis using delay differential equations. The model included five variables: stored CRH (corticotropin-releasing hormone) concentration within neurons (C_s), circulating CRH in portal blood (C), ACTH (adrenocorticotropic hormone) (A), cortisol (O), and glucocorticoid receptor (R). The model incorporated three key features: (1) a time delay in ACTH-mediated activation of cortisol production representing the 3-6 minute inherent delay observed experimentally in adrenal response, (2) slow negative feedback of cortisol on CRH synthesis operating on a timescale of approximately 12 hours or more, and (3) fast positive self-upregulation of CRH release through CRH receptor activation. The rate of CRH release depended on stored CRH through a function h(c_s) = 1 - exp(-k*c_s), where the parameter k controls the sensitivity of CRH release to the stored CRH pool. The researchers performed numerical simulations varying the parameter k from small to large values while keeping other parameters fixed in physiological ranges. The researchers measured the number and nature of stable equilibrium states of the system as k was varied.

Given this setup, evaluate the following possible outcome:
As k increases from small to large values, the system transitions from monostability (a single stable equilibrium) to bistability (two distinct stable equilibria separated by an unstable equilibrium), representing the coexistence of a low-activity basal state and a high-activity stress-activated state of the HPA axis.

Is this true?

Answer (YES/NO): NO